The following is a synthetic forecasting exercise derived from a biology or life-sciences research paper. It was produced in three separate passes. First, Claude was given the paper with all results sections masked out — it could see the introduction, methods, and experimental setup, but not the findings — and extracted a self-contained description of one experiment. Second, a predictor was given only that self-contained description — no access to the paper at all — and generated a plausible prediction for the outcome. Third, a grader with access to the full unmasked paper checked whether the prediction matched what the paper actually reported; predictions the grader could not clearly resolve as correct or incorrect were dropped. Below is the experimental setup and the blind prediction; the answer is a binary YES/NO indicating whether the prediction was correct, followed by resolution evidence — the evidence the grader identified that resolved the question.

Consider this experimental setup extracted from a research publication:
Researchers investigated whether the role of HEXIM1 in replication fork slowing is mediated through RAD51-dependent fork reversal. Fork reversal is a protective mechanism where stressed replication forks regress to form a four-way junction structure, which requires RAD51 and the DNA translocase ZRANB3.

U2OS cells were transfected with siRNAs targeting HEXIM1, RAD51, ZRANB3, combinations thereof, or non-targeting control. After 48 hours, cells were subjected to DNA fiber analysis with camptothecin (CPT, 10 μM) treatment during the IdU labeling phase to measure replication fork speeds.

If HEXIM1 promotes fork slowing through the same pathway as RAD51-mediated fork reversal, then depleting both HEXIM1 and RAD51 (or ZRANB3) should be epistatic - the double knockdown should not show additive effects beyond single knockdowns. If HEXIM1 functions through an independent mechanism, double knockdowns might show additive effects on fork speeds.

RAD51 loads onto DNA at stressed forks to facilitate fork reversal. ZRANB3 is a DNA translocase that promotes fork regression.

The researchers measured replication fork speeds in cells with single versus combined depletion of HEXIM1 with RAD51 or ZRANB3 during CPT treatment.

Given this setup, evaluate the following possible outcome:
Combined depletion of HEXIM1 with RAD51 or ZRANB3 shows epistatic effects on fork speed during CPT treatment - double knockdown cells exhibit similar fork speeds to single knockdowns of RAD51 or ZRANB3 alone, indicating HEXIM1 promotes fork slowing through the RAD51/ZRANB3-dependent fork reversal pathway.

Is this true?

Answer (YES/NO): YES